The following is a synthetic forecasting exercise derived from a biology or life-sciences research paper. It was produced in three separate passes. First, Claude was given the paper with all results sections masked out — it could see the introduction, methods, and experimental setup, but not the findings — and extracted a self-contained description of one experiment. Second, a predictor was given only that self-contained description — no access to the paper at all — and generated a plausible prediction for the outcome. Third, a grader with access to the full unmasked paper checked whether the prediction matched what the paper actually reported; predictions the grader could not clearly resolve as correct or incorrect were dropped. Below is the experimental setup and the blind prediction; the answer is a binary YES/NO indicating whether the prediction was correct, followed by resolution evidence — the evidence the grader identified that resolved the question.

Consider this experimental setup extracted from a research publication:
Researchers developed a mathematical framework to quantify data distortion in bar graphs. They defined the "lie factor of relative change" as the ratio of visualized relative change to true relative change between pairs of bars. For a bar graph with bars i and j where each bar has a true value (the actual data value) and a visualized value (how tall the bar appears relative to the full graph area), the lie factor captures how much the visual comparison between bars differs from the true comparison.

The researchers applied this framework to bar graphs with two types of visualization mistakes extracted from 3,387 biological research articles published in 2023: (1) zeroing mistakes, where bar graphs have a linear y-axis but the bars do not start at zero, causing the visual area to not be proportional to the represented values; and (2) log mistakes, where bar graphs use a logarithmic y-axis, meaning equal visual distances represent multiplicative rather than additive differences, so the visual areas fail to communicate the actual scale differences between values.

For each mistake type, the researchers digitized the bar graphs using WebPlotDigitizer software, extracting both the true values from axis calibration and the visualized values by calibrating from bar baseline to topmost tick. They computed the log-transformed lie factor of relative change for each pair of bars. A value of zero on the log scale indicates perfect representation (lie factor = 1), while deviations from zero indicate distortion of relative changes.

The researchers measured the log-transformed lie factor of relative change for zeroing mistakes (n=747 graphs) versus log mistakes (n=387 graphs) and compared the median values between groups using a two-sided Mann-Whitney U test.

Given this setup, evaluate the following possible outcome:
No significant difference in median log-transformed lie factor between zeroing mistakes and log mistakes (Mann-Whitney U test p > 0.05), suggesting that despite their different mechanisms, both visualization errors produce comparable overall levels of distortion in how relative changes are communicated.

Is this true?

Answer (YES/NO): NO